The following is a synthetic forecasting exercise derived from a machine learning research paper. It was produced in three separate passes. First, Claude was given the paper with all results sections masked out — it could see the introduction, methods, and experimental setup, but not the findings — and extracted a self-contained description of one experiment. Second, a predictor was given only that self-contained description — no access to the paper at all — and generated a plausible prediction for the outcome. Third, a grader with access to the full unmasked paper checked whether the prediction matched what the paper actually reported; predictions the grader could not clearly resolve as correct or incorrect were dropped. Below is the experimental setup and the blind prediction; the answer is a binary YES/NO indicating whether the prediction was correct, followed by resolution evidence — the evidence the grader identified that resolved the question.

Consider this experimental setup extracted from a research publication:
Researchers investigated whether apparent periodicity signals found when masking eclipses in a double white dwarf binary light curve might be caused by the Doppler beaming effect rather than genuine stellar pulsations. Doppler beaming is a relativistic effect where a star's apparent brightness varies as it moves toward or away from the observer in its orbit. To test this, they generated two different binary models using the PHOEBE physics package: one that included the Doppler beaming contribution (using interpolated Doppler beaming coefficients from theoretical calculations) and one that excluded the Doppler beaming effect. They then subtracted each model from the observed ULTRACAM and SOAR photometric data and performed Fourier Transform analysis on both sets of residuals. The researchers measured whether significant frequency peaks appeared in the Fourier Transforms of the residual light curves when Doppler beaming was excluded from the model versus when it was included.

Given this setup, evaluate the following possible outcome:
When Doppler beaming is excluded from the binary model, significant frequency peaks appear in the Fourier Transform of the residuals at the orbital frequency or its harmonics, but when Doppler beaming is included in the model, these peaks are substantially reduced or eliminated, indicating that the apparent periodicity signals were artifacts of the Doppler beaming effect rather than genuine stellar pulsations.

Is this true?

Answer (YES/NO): NO